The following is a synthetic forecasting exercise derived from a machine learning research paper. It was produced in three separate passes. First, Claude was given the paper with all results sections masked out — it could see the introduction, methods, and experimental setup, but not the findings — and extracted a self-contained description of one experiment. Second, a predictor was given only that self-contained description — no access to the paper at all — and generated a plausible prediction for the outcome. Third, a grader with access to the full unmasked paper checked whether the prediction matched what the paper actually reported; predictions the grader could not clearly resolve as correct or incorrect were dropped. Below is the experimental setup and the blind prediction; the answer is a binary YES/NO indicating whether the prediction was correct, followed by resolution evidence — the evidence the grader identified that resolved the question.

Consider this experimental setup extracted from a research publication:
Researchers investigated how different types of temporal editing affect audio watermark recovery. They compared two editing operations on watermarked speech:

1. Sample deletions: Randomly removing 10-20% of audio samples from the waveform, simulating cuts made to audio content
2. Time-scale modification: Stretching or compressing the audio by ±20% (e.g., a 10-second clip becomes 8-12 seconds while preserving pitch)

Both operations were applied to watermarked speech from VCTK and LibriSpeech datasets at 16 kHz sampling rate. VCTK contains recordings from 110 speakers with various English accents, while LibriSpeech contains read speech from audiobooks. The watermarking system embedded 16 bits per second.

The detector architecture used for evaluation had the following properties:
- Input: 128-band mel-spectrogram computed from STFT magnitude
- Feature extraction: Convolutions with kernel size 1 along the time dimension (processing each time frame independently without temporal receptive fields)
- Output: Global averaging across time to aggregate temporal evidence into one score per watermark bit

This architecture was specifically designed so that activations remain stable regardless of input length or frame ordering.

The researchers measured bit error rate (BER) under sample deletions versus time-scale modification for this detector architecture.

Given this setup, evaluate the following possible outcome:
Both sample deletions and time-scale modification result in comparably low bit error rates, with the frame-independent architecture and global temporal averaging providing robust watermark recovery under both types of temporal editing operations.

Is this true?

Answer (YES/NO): YES